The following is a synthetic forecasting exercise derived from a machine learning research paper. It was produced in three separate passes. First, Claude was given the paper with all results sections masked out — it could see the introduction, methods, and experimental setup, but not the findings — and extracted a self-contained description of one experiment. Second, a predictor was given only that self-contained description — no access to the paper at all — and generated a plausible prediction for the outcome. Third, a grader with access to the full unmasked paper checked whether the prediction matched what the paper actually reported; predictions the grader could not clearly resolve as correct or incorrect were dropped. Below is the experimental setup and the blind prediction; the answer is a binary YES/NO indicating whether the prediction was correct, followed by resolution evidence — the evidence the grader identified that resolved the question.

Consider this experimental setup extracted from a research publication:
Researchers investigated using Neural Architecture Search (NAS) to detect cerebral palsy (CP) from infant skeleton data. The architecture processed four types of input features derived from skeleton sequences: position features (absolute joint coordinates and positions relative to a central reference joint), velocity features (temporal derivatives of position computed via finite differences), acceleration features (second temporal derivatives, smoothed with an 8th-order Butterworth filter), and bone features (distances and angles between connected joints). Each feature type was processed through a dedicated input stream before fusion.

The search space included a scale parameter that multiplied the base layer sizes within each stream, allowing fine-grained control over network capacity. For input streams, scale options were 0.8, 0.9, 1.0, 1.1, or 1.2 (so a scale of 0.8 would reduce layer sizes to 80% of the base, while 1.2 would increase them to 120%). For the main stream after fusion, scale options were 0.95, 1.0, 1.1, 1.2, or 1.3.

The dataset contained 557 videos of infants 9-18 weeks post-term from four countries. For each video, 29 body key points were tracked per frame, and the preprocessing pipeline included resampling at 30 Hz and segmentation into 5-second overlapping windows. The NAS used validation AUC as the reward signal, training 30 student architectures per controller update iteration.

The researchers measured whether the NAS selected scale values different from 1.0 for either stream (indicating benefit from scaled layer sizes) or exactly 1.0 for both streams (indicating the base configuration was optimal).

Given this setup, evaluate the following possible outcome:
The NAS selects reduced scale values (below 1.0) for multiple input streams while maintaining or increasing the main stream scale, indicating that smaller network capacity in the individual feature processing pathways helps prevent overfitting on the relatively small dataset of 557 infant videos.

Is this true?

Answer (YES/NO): NO